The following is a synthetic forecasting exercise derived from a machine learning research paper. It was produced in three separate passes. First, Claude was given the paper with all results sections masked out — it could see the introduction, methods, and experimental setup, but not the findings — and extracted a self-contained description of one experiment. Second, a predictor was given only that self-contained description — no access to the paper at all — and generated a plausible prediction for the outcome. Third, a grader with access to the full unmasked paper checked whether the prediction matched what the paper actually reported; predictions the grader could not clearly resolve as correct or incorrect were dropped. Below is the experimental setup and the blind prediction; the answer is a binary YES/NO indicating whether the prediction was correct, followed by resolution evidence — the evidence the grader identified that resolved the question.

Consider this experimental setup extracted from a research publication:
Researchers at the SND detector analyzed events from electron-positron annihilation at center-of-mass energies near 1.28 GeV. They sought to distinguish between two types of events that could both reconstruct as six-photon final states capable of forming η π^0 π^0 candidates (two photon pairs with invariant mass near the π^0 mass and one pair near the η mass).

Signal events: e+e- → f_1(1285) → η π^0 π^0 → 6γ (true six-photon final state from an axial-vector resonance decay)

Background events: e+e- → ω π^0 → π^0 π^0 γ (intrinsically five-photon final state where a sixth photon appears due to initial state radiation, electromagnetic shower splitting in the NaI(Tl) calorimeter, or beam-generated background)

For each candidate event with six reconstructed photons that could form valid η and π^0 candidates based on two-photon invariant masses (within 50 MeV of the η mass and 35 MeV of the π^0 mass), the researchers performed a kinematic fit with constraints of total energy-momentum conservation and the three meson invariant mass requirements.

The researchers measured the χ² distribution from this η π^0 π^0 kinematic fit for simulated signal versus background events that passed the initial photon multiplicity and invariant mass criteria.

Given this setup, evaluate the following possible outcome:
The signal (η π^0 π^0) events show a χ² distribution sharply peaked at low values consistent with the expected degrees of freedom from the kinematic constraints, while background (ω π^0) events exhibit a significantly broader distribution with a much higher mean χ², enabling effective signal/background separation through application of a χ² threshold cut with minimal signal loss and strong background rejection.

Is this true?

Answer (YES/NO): NO